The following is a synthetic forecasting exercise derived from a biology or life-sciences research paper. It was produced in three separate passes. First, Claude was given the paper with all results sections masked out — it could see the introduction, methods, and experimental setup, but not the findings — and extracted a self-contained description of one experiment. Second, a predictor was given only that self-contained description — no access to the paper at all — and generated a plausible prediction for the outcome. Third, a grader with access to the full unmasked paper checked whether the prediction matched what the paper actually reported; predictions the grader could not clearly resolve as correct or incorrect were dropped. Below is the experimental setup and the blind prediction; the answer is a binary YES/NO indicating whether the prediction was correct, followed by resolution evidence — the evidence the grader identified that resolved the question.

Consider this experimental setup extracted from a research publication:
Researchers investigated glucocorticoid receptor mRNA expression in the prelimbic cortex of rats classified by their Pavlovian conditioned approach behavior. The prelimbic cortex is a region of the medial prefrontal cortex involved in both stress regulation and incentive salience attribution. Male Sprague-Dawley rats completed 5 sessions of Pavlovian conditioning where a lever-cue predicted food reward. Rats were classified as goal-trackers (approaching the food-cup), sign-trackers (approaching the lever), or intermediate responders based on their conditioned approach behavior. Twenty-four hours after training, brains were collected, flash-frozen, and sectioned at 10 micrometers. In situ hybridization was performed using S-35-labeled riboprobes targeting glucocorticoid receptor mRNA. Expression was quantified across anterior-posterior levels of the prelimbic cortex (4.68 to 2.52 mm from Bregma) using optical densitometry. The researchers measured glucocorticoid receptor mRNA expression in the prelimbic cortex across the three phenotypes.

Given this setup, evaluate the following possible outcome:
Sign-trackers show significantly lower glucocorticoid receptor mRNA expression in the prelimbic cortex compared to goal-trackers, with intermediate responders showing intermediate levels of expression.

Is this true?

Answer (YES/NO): NO